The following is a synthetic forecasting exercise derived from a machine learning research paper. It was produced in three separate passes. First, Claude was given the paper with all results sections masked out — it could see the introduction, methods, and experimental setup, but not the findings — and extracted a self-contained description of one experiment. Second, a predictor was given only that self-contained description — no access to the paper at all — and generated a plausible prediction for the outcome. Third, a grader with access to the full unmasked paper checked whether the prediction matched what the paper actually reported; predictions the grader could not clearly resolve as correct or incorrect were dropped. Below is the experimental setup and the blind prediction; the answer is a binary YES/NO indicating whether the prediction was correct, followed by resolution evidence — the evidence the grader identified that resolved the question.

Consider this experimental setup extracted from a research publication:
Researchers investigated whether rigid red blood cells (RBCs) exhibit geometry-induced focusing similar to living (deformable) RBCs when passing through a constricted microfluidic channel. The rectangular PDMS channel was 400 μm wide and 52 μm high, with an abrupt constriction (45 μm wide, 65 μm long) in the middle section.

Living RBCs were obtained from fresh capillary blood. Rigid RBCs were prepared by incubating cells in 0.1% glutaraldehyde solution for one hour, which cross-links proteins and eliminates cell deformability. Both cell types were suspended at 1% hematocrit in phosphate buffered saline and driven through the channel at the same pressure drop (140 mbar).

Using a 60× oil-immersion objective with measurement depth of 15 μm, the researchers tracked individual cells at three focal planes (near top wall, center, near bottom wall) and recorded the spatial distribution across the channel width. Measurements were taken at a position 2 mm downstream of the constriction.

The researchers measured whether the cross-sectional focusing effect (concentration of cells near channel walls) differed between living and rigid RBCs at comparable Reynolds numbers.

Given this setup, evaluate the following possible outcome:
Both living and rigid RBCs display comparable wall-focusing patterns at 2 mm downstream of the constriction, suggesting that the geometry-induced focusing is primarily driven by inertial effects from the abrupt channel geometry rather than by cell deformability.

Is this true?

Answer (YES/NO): YES